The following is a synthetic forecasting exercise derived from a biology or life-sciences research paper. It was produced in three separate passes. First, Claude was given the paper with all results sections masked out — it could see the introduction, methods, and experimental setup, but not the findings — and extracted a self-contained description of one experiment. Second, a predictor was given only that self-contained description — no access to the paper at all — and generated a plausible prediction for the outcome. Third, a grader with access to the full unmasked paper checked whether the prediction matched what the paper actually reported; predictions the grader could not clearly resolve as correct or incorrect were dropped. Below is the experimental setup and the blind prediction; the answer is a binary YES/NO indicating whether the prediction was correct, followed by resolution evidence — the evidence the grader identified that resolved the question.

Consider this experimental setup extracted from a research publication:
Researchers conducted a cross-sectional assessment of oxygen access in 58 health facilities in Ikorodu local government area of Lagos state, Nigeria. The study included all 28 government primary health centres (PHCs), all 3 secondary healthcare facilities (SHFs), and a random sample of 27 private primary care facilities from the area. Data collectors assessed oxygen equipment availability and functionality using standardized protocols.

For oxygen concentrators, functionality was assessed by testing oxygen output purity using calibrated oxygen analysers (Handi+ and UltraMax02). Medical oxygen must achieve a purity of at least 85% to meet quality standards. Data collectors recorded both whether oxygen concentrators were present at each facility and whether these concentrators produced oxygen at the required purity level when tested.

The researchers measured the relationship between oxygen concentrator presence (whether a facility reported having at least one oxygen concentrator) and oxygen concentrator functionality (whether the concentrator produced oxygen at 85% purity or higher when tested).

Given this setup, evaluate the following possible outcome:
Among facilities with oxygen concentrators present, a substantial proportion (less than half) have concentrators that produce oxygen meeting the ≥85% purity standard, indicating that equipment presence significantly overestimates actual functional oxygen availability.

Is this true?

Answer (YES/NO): YES